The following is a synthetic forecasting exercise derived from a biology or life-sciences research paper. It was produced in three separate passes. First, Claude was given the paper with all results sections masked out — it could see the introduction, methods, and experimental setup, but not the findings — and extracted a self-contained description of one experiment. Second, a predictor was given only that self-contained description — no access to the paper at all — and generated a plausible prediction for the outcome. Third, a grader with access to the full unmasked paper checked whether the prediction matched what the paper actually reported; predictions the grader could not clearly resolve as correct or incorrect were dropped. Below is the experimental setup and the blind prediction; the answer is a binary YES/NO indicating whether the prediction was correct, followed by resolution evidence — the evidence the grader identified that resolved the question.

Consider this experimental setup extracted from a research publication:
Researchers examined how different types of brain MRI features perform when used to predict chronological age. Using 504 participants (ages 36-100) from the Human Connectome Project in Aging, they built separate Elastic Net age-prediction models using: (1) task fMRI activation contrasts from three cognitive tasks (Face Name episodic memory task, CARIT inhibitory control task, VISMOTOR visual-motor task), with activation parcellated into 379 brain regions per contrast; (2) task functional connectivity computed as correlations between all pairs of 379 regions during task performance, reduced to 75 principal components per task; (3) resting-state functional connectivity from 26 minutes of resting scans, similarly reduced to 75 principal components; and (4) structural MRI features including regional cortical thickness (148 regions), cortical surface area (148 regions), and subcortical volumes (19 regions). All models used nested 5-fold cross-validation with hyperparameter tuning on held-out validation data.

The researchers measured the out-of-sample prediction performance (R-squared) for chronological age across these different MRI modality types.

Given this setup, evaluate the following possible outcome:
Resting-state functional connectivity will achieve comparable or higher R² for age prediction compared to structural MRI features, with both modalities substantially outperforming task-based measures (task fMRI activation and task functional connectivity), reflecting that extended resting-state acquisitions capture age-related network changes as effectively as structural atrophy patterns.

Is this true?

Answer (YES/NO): NO